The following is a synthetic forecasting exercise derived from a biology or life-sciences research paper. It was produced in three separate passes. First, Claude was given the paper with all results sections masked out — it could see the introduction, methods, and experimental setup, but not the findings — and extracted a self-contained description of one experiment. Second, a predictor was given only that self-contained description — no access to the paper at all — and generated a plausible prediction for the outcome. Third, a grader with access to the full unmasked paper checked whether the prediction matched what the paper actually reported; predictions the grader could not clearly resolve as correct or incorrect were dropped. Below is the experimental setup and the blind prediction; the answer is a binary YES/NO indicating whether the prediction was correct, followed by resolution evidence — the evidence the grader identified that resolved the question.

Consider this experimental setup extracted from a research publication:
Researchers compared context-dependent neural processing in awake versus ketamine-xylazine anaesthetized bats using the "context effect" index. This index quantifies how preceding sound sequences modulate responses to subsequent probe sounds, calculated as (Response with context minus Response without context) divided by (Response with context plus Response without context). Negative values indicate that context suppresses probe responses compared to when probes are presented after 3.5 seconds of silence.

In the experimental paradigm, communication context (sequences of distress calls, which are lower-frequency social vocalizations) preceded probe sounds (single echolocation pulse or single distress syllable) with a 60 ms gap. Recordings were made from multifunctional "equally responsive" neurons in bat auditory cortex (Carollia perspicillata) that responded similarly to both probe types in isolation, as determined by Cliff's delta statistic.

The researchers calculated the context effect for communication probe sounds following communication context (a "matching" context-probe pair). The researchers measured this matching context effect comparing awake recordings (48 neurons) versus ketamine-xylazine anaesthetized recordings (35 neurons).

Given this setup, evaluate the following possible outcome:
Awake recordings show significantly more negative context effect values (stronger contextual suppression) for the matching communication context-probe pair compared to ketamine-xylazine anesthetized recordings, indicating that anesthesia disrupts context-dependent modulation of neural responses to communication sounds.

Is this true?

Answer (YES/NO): NO